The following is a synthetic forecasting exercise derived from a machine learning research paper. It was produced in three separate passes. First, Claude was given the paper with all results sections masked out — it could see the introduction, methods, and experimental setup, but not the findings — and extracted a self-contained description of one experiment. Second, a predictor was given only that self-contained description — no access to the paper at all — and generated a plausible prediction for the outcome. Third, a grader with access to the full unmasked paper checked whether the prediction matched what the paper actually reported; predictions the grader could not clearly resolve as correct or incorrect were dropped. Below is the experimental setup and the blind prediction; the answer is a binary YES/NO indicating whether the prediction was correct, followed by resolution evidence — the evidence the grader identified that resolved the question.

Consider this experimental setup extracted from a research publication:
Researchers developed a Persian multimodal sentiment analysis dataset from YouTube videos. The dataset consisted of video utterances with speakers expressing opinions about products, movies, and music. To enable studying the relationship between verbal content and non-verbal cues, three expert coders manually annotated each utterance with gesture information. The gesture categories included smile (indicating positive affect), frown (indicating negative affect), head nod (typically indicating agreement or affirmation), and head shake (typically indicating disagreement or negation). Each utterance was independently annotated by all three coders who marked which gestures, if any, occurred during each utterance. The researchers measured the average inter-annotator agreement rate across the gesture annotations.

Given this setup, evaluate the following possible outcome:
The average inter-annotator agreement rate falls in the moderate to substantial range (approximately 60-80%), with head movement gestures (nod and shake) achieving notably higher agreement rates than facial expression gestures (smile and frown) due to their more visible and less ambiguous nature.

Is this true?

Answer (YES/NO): NO